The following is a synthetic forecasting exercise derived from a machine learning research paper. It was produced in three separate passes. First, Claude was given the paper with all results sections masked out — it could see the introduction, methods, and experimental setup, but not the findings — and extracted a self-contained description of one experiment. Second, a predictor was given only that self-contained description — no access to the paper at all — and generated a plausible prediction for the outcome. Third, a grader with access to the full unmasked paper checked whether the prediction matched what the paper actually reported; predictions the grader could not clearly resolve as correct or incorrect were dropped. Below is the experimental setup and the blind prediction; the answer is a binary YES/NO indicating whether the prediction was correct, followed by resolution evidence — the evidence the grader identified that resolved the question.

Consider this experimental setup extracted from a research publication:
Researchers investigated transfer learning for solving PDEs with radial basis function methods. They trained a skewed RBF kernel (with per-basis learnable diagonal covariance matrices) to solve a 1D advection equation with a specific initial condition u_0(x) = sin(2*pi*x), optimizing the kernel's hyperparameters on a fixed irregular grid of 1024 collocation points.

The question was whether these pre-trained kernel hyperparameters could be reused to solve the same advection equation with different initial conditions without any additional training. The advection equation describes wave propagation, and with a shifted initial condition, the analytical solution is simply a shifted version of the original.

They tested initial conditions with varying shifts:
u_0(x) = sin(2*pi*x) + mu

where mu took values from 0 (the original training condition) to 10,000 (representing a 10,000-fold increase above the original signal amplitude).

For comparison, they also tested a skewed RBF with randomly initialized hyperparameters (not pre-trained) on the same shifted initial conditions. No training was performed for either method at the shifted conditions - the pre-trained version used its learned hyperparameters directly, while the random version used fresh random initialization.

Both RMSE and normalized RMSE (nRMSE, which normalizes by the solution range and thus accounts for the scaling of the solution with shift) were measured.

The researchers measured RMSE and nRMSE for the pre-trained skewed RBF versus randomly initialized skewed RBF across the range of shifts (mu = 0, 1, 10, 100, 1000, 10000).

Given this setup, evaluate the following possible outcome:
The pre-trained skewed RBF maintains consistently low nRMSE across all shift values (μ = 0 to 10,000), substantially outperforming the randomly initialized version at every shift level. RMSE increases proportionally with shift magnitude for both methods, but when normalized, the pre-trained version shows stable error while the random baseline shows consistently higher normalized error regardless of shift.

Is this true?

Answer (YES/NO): YES